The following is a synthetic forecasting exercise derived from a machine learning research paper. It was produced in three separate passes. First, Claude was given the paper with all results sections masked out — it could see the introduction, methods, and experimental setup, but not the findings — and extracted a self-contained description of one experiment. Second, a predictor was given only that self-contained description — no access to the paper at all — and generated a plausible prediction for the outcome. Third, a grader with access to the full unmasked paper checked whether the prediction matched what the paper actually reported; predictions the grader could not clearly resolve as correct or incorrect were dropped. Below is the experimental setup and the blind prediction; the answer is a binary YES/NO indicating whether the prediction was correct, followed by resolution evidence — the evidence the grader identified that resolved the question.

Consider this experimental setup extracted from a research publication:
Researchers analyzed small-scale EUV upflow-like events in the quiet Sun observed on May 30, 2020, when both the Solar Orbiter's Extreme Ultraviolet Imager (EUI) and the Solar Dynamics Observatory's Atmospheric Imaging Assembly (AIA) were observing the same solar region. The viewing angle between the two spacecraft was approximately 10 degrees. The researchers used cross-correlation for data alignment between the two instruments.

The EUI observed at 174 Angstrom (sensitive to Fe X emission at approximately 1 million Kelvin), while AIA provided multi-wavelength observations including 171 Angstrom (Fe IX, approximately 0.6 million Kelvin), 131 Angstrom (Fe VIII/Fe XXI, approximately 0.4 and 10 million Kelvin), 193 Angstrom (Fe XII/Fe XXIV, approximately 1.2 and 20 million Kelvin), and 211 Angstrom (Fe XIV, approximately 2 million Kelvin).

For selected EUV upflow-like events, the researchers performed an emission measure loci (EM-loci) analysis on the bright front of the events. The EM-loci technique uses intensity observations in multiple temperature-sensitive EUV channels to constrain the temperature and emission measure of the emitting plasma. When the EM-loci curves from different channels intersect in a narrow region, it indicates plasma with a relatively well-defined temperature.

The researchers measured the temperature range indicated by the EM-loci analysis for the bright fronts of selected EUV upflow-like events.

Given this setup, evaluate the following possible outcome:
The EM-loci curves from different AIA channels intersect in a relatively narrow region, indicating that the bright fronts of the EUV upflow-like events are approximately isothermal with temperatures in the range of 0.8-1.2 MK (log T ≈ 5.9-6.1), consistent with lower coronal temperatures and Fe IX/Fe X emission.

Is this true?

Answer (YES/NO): NO